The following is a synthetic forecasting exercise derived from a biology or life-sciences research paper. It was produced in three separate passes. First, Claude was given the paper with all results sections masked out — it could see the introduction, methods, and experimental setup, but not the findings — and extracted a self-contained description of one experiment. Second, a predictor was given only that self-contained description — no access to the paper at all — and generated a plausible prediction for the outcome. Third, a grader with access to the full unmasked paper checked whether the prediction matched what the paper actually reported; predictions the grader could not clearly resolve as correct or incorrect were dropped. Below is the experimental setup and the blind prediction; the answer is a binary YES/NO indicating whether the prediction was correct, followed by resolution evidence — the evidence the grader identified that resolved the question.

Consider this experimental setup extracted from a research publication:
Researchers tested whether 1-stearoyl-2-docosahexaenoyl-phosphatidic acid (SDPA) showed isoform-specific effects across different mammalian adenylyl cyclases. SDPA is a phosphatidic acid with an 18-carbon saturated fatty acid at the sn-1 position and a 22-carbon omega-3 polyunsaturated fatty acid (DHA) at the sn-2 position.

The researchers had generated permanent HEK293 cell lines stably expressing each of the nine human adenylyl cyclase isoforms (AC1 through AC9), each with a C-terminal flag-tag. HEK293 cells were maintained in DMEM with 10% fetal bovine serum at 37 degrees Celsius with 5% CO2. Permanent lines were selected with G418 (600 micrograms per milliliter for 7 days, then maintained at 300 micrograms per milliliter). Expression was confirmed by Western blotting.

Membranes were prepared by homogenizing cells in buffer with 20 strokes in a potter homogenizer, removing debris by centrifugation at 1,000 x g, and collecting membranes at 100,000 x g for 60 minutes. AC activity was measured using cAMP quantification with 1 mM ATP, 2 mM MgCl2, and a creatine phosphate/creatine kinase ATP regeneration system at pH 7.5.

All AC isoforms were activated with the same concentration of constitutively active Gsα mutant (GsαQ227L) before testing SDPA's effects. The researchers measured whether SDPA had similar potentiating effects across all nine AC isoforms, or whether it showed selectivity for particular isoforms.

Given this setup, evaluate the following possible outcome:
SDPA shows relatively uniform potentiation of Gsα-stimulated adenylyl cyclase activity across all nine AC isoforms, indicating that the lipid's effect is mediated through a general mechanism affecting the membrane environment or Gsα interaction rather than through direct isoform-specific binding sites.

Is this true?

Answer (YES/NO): NO